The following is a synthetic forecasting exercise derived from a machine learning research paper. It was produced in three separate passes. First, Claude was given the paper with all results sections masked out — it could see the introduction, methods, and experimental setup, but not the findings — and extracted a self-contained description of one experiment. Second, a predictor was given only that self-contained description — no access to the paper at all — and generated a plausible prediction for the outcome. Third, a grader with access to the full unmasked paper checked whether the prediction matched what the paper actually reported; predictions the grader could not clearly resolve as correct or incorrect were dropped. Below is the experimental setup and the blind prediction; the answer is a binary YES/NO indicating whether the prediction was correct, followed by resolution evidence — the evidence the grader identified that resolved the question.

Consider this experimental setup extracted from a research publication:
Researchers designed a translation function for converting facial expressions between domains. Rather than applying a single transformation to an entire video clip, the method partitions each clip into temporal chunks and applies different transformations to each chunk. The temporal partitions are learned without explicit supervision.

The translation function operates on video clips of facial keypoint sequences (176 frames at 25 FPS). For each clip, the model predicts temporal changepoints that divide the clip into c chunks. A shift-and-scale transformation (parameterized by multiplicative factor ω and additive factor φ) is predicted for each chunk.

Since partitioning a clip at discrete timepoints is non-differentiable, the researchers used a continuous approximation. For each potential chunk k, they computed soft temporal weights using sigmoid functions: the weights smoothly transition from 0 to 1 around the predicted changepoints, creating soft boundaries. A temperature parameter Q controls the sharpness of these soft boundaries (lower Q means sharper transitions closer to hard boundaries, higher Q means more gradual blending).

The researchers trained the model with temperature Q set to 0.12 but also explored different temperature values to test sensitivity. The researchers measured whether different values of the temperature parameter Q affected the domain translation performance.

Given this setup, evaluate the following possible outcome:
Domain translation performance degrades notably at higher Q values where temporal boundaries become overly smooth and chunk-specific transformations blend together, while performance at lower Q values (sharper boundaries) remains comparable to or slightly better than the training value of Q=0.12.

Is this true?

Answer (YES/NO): NO